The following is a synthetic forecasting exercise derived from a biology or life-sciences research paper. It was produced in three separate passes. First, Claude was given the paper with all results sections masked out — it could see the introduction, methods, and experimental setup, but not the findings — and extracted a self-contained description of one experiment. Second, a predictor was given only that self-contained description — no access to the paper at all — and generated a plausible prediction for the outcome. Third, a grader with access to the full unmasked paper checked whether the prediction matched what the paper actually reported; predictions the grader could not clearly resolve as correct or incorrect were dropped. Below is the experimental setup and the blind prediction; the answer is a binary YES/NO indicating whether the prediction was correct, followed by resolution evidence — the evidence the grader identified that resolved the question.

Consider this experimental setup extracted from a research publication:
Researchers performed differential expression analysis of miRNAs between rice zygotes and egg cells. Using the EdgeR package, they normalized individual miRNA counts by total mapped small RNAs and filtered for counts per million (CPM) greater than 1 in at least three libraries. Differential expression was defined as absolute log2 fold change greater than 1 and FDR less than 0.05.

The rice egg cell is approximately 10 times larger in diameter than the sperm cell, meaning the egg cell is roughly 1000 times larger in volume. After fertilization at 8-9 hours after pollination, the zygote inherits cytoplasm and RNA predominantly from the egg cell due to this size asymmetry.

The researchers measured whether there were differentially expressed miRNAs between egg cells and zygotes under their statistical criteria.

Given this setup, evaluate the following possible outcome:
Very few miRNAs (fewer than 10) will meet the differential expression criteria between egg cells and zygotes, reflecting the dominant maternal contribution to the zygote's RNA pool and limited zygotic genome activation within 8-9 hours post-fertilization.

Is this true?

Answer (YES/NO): NO